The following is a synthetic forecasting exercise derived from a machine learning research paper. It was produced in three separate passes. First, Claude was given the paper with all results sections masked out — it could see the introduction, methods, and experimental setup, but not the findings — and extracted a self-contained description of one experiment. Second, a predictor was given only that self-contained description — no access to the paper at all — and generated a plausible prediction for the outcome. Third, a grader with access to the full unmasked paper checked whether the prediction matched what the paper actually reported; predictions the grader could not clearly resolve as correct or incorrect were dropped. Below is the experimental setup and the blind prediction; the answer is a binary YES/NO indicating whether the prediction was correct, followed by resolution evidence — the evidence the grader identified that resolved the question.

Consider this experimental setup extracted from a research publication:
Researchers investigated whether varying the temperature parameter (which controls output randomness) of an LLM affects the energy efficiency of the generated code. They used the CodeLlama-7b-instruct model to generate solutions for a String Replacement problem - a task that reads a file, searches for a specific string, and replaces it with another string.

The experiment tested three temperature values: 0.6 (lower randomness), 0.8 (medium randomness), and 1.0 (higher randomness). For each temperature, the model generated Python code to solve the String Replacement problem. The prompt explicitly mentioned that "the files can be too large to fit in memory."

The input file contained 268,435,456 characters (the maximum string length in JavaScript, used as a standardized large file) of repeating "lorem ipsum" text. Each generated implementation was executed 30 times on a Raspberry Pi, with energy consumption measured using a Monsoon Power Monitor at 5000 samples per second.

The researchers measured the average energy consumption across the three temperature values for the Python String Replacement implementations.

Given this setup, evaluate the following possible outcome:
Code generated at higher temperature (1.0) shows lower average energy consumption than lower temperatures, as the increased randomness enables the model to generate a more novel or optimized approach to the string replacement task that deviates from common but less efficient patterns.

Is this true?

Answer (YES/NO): YES